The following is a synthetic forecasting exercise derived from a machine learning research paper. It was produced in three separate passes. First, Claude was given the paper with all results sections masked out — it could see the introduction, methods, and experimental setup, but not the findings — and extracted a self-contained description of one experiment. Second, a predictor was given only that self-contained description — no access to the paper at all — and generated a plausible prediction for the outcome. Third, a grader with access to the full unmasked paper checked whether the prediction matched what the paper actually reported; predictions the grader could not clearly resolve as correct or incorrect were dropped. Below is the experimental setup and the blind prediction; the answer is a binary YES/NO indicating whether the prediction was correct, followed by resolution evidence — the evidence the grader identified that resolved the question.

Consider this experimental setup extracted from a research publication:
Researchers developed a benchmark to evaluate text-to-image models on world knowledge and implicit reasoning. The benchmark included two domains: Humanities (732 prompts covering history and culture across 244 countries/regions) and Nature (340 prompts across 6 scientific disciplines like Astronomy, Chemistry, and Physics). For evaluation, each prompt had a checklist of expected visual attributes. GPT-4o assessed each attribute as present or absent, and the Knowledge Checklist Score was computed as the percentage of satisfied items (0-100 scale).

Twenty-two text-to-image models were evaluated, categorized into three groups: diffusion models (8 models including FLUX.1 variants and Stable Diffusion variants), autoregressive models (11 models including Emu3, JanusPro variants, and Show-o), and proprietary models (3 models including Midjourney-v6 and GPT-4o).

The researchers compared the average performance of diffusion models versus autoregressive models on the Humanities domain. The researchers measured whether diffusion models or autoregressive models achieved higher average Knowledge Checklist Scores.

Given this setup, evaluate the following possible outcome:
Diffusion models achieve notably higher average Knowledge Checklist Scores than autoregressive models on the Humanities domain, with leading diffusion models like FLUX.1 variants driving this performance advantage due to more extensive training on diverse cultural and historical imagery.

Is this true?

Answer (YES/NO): NO